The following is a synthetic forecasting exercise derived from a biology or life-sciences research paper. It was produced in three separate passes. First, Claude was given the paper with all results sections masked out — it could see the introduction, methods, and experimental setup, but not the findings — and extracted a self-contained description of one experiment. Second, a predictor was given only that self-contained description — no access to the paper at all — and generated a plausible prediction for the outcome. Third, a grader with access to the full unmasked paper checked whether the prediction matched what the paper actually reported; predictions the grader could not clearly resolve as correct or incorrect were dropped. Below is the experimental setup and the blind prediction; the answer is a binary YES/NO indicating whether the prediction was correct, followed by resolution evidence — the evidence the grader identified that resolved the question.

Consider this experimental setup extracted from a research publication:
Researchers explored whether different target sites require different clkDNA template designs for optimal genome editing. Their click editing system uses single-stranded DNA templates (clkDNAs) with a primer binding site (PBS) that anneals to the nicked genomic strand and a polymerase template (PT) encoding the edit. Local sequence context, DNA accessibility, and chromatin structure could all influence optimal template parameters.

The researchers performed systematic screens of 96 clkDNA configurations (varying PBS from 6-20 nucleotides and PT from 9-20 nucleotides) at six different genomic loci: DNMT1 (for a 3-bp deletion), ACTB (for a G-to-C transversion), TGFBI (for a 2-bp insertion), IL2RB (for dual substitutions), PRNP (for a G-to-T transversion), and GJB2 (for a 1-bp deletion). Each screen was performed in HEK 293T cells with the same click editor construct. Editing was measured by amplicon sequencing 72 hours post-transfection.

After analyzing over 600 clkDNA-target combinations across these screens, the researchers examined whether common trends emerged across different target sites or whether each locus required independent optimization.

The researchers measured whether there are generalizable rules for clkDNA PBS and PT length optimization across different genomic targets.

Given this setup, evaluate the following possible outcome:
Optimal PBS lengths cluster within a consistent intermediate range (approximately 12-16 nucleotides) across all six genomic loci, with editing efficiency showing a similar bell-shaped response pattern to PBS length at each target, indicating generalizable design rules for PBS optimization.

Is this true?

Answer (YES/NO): NO